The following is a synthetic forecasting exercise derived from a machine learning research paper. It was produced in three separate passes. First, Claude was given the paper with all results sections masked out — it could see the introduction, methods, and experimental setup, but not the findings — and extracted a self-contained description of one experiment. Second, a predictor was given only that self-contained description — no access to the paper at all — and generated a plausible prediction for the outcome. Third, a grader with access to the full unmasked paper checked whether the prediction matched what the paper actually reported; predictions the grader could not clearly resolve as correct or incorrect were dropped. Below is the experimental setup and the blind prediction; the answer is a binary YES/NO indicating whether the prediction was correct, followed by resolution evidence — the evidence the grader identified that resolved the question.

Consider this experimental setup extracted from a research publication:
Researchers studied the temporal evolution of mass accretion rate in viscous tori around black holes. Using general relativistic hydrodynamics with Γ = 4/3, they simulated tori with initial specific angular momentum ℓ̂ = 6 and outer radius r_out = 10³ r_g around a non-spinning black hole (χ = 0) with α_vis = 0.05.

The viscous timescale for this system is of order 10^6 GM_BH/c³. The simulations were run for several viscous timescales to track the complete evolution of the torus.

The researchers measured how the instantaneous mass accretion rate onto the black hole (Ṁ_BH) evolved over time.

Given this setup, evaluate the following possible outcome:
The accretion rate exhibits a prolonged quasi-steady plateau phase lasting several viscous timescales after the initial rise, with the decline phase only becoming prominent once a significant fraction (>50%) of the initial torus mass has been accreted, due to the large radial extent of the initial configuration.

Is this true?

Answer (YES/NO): NO